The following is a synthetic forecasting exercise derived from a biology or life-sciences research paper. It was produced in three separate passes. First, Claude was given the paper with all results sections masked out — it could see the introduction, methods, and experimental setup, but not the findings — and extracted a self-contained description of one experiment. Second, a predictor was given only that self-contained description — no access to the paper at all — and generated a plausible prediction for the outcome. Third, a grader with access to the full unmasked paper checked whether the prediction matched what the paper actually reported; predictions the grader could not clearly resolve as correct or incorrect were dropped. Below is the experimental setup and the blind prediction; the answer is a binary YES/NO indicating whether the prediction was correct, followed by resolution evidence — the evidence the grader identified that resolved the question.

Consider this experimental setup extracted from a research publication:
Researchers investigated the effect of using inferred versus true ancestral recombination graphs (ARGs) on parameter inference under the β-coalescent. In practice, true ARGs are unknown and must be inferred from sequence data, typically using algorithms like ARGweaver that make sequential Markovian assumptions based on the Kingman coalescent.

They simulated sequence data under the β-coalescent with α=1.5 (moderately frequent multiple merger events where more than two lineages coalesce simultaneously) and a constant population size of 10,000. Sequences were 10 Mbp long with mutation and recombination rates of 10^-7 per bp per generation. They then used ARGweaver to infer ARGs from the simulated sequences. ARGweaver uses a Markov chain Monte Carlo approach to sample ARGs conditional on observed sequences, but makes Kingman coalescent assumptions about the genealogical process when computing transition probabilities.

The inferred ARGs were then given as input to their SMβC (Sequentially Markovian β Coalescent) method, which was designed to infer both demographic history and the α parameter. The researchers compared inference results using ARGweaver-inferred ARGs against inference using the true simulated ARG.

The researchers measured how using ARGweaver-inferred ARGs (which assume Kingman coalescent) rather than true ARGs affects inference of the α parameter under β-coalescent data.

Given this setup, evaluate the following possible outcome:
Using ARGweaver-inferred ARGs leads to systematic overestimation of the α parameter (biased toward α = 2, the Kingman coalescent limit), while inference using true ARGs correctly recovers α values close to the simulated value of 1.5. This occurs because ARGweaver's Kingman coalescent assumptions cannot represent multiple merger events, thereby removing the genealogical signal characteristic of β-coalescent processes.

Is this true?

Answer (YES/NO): YES